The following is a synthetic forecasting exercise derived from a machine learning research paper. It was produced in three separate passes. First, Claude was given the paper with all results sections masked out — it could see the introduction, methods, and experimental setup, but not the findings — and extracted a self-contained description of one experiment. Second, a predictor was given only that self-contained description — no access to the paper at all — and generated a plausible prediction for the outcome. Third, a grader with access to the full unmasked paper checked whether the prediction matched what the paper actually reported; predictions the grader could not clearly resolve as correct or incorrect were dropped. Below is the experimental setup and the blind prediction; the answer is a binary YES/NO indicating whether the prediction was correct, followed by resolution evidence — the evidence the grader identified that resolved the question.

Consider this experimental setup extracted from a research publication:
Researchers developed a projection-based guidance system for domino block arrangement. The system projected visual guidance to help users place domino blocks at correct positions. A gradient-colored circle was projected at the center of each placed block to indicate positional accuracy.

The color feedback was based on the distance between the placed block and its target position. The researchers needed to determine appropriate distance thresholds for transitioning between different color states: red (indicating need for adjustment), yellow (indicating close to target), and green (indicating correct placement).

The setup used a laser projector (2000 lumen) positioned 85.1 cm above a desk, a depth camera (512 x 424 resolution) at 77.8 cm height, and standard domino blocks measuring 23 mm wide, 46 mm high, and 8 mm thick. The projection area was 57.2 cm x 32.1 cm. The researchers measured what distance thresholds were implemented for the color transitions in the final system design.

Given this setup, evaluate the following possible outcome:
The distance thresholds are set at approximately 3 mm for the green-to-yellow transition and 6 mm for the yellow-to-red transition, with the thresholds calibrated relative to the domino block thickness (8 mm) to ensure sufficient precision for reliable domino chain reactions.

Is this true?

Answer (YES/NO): NO